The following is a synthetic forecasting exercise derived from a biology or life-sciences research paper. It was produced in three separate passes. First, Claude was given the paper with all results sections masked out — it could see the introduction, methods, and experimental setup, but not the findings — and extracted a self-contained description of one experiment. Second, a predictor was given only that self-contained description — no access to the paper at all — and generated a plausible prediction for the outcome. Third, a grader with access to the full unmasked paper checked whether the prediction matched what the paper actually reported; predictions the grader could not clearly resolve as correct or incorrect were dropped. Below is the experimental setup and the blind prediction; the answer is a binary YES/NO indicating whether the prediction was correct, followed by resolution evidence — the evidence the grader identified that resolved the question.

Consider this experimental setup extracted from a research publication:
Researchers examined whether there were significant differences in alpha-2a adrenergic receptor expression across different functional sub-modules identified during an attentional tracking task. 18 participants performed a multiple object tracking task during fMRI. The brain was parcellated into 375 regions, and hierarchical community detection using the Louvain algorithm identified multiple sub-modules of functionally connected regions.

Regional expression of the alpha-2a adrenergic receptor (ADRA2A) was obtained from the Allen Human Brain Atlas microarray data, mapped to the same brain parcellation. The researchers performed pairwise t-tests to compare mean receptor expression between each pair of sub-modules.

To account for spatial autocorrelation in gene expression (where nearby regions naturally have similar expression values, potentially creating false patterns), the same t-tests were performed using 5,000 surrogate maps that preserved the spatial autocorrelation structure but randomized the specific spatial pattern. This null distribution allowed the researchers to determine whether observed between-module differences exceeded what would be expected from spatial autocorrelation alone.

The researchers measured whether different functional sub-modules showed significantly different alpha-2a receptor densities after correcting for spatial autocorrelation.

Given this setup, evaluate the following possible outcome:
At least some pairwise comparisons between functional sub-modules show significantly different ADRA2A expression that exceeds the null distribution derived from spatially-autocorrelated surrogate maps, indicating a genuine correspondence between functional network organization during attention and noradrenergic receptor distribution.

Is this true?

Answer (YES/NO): YES